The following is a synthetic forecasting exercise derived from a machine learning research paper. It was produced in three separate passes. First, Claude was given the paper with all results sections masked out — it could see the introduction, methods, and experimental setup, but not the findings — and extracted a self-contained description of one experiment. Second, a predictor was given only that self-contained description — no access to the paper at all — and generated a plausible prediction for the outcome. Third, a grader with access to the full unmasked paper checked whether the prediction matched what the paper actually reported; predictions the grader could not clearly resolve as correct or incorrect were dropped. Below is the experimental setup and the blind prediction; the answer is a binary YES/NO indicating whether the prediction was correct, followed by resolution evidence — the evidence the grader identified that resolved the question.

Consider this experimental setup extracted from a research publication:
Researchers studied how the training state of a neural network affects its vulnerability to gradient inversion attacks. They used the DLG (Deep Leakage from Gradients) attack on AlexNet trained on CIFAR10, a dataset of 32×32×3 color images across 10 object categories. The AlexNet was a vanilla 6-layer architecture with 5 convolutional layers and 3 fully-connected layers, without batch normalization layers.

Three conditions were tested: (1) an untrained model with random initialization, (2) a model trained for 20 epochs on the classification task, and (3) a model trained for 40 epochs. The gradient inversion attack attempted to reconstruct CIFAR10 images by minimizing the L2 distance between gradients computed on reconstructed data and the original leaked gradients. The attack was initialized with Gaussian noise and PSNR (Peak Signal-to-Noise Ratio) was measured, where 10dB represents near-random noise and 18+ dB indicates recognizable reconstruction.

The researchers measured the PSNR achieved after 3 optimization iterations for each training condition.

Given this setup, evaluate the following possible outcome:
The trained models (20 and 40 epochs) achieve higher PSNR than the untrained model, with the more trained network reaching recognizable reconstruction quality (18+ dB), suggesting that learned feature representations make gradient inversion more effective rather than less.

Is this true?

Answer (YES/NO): NO